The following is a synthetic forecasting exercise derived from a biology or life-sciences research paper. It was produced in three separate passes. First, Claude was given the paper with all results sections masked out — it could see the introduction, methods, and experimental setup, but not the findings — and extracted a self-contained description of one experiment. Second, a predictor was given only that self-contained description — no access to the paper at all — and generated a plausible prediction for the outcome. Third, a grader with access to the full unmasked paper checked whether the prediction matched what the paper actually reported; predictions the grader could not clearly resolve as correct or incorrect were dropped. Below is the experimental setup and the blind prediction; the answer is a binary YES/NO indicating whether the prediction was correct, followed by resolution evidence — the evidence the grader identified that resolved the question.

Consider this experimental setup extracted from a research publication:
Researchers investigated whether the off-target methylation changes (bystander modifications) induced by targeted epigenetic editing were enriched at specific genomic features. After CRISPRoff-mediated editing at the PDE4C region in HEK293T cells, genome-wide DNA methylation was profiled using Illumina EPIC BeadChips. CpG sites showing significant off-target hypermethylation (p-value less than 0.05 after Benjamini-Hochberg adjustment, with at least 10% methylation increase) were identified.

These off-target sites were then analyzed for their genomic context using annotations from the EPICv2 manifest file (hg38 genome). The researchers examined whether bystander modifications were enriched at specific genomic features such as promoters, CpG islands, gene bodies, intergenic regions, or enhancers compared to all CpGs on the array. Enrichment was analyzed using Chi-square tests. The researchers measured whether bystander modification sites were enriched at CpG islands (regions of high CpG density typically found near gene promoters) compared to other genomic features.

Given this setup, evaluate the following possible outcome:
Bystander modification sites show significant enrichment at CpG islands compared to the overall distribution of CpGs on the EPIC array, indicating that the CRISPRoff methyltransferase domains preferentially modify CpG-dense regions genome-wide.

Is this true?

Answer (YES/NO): YES